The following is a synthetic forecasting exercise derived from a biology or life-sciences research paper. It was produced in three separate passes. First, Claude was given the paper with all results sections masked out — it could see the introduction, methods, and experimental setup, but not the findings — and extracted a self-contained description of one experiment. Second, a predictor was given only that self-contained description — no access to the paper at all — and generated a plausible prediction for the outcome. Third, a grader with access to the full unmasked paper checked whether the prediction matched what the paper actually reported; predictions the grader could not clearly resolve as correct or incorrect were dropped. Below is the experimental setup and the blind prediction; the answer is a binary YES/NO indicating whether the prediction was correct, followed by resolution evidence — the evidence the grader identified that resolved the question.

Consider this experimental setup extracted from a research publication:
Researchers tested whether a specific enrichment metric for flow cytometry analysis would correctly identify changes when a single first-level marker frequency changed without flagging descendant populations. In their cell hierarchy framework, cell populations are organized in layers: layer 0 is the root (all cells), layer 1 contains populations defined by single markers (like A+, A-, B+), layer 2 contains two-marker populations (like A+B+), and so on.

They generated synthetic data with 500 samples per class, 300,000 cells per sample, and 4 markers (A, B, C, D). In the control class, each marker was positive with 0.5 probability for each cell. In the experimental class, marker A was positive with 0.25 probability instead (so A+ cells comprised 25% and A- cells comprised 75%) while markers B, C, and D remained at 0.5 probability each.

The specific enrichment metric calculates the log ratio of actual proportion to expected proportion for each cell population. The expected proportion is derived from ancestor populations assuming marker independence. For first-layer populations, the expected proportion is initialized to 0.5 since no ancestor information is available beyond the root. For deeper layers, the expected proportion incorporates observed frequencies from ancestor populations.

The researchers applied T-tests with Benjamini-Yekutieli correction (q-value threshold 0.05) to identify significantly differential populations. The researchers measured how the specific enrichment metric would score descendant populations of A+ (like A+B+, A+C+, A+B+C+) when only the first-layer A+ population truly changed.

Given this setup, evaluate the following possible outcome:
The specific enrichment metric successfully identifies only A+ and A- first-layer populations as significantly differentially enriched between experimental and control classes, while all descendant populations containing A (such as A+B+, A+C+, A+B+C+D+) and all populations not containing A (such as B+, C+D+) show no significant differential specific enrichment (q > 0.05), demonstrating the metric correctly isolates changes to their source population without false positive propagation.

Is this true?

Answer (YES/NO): YES